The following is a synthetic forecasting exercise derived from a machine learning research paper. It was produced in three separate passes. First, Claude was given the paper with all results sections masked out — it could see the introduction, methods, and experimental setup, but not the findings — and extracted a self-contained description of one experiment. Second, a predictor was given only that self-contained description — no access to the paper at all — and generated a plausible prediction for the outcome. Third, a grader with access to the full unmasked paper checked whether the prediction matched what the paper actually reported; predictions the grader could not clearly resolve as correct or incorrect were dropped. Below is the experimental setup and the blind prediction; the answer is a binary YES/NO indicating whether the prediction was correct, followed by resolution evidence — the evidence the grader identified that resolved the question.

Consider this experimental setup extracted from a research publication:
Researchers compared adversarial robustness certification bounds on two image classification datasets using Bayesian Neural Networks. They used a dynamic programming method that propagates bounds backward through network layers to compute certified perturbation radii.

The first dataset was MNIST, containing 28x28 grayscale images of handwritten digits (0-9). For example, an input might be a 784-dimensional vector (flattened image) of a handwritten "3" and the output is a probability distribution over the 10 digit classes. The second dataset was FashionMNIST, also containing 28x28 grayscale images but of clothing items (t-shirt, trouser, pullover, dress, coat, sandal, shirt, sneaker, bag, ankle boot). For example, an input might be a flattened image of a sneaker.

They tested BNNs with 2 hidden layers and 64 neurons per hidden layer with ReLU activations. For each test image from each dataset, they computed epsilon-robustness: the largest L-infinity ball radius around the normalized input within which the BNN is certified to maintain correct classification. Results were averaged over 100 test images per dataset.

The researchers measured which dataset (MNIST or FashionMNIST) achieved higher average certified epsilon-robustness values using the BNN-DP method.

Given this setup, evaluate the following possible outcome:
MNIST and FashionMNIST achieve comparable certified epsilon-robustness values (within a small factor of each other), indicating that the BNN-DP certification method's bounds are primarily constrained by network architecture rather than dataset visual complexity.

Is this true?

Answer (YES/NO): NO